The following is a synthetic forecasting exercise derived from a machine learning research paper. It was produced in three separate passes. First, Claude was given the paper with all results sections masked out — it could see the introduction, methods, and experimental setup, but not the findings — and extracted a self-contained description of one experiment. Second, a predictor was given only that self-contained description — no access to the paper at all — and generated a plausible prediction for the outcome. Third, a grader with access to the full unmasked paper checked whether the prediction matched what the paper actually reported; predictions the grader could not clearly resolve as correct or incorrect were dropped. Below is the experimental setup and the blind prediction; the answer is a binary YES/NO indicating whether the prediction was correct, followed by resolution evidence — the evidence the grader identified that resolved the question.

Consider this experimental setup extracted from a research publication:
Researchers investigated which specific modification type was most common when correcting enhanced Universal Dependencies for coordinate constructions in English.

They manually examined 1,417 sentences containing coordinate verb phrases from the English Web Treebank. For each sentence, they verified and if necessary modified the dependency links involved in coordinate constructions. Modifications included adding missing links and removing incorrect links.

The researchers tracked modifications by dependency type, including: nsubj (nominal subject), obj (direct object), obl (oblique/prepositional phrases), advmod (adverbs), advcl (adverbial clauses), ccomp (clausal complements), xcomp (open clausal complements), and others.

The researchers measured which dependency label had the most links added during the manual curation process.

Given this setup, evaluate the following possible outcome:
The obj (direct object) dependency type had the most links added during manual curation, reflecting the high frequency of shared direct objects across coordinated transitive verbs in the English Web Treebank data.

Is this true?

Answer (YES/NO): NO